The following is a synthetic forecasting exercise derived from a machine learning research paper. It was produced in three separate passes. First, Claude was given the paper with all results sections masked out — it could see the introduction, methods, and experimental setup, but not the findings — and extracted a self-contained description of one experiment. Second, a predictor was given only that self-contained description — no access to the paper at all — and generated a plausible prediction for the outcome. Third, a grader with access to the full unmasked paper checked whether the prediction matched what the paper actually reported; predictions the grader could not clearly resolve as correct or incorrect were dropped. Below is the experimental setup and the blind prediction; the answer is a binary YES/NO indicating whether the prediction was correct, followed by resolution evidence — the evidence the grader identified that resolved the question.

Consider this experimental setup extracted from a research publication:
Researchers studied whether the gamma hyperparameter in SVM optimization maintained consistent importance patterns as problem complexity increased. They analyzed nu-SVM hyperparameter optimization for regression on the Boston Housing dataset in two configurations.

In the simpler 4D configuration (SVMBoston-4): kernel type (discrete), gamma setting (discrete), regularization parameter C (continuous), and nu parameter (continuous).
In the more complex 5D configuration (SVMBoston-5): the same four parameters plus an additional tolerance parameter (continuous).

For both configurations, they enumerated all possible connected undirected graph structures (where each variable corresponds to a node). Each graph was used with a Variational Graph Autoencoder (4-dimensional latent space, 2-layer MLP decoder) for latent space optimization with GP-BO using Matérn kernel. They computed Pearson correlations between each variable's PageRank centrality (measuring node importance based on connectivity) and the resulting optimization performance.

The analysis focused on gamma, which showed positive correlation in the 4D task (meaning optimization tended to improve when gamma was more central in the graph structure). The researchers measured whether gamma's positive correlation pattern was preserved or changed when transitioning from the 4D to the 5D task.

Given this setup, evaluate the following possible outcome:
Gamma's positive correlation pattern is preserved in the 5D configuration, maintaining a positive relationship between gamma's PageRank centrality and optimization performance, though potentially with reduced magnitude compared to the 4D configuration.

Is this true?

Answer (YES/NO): YES